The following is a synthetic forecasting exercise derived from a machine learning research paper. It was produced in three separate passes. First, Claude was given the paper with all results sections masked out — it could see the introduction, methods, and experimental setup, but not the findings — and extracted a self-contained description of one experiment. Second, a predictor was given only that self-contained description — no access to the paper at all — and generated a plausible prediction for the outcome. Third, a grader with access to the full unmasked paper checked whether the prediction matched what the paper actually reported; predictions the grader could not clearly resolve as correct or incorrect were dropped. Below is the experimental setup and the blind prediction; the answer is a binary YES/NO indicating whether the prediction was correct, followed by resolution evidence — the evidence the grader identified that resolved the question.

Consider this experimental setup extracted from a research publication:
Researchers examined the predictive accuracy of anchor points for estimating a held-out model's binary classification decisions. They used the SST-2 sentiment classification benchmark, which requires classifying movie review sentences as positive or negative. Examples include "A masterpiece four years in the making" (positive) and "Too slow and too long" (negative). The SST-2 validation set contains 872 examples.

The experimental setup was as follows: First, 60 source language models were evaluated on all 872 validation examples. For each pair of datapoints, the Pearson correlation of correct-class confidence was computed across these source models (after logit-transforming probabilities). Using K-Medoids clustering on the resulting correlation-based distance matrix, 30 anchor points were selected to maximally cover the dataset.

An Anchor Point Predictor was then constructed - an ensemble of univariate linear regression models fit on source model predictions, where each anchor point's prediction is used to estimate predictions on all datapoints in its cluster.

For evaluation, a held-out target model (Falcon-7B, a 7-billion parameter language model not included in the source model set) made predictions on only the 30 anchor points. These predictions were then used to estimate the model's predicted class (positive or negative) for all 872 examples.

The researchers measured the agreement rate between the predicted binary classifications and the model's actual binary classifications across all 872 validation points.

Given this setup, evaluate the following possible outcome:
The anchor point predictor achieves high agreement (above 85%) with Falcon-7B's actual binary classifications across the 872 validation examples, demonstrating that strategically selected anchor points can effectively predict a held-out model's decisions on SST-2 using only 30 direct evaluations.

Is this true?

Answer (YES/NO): YES